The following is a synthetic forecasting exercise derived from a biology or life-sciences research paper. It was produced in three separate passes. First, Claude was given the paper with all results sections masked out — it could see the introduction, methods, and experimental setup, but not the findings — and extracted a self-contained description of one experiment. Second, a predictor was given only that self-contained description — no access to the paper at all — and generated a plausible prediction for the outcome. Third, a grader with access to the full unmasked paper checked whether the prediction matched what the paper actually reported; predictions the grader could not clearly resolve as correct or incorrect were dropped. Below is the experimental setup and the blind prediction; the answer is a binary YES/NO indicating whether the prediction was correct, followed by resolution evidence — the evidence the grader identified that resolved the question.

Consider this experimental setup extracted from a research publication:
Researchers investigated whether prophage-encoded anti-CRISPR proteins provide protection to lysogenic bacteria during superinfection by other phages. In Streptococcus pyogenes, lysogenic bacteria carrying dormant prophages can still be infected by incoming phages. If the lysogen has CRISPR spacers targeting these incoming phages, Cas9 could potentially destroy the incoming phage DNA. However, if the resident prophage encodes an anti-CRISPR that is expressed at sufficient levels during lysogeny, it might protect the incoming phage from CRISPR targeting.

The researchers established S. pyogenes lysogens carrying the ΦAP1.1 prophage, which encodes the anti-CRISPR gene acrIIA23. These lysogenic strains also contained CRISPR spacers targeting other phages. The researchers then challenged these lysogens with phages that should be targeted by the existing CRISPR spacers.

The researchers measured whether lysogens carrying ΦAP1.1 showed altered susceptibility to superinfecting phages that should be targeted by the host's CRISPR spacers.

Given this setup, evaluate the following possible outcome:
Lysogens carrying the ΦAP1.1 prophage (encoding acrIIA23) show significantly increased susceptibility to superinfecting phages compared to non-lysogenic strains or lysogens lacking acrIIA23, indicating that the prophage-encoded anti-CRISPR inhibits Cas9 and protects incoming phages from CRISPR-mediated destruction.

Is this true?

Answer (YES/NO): NO